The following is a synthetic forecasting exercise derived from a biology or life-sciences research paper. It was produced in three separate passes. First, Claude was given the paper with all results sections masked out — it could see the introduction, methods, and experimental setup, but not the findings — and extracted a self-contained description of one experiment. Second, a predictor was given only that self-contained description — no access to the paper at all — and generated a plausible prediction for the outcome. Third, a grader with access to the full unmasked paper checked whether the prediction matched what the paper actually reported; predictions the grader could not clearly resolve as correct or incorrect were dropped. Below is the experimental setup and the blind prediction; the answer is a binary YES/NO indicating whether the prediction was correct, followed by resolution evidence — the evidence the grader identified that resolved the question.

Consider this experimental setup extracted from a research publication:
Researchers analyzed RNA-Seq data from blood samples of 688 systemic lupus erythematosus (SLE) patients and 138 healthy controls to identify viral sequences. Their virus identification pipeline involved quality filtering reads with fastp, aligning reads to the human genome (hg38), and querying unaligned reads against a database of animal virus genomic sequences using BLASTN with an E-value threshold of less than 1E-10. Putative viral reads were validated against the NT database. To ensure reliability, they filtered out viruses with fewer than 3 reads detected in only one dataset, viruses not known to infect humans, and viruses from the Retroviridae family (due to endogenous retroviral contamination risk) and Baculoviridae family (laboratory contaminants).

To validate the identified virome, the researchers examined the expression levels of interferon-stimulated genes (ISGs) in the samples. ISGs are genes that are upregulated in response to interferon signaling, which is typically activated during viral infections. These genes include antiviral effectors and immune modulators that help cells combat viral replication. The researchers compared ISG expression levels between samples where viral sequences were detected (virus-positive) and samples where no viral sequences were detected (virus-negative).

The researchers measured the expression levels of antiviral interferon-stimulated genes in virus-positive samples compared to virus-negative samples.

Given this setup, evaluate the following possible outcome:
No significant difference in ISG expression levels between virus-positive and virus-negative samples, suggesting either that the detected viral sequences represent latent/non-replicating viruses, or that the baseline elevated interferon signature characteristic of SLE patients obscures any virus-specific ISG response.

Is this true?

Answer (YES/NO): NO